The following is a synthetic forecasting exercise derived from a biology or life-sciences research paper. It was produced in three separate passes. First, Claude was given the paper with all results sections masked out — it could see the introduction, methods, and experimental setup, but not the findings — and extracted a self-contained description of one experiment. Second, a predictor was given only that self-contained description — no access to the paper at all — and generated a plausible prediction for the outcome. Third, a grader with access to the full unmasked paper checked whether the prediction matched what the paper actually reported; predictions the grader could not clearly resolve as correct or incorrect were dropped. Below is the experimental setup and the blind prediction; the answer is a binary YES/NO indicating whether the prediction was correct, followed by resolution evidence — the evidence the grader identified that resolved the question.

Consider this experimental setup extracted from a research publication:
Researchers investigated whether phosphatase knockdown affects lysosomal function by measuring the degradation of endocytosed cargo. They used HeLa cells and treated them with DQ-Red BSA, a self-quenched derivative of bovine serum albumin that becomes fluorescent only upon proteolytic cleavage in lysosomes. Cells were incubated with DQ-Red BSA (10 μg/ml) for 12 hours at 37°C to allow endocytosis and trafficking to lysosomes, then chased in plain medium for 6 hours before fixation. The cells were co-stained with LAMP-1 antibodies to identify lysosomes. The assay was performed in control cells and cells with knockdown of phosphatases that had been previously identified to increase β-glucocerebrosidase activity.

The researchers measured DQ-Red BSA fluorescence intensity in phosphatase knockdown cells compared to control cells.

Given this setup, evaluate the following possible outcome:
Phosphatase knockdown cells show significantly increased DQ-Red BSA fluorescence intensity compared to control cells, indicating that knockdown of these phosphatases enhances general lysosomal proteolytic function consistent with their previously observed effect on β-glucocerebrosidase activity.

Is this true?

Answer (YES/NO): NO